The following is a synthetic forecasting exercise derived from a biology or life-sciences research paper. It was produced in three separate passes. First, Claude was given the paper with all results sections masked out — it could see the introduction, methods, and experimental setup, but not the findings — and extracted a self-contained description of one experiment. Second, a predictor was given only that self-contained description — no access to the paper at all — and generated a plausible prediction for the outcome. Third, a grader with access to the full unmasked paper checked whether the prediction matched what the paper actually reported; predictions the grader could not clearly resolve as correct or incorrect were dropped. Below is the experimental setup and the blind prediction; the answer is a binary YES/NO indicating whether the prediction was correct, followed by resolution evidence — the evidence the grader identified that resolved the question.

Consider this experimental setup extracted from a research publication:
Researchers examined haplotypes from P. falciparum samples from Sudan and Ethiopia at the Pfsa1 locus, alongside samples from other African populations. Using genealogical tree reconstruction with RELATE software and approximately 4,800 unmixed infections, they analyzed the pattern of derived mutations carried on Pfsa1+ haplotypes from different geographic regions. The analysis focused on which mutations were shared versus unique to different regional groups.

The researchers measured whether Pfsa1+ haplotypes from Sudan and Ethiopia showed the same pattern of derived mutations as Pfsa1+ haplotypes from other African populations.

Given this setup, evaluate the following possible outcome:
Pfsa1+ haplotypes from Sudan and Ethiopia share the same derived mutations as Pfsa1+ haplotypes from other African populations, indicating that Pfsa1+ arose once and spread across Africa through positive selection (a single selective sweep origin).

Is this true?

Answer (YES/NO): NO